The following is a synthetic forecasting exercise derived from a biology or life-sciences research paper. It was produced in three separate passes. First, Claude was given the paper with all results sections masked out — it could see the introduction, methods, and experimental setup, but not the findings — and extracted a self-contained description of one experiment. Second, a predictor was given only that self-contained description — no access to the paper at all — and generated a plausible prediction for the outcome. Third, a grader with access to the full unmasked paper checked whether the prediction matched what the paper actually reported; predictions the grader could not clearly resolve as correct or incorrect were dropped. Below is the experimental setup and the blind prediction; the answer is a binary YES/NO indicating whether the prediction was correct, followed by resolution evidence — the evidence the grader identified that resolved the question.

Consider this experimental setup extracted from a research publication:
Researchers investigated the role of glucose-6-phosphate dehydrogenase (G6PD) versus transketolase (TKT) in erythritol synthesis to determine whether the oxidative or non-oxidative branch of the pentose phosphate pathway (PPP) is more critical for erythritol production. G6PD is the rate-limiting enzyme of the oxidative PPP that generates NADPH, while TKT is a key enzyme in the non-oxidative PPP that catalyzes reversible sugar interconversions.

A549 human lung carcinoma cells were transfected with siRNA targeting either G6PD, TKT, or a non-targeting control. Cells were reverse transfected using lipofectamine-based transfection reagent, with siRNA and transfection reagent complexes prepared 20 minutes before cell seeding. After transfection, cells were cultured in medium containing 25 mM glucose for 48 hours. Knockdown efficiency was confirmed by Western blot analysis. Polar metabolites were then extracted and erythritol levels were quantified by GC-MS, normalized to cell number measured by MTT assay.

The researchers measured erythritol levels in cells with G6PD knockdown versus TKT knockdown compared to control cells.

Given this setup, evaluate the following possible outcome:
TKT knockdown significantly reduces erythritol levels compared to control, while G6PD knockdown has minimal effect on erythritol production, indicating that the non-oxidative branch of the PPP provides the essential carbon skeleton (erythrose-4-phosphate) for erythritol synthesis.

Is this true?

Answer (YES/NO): YES